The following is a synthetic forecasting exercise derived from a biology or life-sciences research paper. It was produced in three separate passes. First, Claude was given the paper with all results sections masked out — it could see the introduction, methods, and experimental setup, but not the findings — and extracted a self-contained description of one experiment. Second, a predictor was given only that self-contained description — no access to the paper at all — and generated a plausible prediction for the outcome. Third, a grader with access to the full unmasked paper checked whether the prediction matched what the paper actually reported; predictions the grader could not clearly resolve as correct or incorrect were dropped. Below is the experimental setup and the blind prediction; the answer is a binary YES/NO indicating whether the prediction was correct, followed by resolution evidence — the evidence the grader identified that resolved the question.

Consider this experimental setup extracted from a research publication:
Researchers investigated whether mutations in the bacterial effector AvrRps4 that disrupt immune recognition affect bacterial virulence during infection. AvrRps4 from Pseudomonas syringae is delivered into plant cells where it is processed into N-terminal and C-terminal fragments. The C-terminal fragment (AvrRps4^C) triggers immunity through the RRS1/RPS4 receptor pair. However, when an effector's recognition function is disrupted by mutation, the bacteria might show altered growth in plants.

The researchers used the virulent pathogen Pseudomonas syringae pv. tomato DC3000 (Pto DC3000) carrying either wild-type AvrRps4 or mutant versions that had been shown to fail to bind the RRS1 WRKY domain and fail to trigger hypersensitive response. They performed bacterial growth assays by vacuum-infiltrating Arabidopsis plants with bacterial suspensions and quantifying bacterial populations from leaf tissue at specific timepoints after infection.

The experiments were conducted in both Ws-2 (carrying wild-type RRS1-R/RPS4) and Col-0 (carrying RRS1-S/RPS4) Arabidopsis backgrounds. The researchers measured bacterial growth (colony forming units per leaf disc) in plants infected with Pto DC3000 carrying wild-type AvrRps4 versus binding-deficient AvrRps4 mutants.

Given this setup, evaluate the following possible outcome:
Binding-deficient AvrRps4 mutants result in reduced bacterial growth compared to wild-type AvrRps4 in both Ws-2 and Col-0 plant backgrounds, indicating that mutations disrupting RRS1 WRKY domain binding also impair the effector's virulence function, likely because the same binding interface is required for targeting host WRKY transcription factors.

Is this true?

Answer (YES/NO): NO